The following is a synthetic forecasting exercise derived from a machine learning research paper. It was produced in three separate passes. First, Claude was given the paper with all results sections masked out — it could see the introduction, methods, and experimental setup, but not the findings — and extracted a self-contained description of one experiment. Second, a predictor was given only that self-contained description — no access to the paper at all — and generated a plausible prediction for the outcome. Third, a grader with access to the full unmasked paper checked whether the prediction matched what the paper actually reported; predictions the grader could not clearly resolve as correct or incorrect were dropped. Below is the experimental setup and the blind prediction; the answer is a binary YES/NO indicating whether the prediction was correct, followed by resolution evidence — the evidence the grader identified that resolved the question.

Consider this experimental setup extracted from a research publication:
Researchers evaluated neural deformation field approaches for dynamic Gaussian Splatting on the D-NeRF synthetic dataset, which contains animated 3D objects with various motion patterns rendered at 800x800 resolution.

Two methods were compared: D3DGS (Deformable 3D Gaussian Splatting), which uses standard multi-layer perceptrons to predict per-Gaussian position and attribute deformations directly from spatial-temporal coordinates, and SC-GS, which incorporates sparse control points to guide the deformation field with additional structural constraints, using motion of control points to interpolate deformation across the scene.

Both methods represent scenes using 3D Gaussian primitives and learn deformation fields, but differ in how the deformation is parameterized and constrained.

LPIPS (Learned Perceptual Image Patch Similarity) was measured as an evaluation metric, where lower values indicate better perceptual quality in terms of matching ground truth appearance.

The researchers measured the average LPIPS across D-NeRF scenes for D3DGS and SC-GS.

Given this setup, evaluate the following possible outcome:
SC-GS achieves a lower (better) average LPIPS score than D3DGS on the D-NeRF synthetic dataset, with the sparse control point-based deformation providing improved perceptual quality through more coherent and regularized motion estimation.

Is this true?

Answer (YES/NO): YES